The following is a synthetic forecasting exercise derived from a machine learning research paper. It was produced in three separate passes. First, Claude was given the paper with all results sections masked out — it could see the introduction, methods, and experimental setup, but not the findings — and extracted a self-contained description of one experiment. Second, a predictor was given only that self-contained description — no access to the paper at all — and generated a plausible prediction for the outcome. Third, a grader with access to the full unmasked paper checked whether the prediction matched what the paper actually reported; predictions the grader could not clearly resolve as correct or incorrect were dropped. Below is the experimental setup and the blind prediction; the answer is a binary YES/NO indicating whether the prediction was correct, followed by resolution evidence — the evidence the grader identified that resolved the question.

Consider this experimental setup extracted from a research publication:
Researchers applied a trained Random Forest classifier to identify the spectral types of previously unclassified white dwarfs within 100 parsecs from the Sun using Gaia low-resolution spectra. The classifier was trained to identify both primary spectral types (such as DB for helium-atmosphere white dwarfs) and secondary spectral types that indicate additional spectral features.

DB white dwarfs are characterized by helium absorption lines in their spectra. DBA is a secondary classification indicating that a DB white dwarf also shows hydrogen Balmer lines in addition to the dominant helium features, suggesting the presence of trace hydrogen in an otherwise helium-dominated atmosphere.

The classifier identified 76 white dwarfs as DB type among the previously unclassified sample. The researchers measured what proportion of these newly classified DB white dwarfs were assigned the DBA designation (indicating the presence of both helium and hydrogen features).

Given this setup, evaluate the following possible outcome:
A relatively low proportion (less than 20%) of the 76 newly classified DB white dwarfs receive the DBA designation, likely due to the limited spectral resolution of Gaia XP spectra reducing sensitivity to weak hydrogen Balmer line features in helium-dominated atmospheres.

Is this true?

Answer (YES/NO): NO